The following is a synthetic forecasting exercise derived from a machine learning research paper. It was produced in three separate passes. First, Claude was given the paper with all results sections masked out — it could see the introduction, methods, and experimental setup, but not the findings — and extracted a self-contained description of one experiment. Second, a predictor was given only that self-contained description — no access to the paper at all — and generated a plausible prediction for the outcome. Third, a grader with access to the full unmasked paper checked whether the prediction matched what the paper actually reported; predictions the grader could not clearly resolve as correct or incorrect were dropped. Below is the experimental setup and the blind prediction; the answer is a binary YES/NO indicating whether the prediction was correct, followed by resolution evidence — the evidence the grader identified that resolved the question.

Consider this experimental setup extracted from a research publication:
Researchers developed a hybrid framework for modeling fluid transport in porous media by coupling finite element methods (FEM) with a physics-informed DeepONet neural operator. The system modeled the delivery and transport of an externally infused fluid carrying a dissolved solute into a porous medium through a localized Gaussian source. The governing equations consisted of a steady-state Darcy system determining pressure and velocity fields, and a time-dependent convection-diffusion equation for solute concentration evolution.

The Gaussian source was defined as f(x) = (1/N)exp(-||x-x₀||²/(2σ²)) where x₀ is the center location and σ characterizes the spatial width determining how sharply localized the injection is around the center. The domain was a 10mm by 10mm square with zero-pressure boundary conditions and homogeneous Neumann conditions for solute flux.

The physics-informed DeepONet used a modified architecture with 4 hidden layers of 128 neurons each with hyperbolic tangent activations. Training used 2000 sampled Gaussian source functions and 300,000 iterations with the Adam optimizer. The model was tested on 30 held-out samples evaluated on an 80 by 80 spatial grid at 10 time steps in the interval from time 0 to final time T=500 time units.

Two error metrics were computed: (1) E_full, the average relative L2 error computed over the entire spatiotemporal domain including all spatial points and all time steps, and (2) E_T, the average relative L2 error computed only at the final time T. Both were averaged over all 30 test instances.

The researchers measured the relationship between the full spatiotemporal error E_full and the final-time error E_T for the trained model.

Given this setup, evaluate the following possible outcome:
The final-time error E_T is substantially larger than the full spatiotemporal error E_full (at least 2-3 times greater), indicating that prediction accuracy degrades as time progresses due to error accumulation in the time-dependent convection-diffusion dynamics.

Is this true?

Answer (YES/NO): NO